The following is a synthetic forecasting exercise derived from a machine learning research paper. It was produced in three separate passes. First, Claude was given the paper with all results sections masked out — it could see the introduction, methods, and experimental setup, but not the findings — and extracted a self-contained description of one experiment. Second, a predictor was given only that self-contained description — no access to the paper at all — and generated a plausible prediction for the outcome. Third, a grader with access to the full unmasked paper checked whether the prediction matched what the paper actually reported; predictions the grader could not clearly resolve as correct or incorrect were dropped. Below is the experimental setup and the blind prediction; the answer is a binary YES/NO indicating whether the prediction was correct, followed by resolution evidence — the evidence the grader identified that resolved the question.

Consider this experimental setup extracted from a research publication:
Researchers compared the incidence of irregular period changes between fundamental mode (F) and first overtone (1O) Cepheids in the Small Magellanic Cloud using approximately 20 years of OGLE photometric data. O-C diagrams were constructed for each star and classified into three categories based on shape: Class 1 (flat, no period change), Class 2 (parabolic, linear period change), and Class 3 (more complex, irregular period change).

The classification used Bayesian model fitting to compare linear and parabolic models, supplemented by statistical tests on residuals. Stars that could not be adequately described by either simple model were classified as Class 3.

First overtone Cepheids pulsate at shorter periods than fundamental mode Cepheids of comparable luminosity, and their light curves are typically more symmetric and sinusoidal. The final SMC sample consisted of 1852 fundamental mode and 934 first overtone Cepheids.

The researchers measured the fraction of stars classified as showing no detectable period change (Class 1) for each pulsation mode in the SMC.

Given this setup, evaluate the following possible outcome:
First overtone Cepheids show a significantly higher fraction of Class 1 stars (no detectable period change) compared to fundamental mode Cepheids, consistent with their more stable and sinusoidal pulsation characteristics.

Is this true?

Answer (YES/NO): NO